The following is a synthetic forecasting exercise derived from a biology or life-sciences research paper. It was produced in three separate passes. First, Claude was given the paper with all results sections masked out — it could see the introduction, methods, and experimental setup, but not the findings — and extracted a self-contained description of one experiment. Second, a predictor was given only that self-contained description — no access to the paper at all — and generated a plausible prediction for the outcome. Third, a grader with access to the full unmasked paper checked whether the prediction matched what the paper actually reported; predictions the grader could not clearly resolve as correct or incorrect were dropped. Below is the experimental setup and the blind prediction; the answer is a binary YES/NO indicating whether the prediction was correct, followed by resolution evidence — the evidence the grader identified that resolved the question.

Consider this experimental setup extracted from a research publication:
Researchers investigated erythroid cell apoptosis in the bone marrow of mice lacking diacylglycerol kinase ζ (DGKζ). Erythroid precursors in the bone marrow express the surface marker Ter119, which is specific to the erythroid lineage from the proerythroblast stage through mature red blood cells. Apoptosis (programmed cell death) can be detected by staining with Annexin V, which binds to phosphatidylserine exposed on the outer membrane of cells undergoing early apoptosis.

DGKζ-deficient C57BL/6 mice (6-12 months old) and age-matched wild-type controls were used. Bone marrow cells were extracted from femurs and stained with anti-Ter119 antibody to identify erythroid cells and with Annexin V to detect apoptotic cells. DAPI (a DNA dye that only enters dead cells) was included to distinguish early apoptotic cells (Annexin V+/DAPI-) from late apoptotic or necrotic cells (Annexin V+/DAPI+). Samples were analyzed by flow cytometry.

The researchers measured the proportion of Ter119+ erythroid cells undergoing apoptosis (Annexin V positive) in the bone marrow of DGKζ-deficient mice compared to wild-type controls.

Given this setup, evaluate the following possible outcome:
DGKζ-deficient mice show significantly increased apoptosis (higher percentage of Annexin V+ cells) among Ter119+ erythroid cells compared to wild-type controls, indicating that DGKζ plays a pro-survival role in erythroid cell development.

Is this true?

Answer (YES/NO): YES